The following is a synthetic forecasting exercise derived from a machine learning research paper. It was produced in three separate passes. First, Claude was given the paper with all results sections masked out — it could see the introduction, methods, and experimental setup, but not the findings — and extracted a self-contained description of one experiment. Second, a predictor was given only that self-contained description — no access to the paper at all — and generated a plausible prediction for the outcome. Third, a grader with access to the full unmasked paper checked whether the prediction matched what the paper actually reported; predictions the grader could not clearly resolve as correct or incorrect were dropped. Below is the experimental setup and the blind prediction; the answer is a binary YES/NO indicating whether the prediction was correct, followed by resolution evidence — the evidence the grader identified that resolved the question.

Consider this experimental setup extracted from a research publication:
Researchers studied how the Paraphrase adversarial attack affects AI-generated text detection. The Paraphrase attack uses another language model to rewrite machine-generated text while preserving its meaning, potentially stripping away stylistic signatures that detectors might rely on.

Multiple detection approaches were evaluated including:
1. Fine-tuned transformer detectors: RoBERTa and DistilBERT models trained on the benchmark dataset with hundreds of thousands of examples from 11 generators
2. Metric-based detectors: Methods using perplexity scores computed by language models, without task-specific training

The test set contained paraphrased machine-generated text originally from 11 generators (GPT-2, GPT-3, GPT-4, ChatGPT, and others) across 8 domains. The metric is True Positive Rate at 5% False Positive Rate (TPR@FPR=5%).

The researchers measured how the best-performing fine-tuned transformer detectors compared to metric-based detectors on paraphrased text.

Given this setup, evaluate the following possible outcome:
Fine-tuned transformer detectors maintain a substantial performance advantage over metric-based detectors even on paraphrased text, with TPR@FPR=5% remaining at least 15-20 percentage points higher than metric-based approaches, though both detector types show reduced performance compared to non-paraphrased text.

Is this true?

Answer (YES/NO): NO